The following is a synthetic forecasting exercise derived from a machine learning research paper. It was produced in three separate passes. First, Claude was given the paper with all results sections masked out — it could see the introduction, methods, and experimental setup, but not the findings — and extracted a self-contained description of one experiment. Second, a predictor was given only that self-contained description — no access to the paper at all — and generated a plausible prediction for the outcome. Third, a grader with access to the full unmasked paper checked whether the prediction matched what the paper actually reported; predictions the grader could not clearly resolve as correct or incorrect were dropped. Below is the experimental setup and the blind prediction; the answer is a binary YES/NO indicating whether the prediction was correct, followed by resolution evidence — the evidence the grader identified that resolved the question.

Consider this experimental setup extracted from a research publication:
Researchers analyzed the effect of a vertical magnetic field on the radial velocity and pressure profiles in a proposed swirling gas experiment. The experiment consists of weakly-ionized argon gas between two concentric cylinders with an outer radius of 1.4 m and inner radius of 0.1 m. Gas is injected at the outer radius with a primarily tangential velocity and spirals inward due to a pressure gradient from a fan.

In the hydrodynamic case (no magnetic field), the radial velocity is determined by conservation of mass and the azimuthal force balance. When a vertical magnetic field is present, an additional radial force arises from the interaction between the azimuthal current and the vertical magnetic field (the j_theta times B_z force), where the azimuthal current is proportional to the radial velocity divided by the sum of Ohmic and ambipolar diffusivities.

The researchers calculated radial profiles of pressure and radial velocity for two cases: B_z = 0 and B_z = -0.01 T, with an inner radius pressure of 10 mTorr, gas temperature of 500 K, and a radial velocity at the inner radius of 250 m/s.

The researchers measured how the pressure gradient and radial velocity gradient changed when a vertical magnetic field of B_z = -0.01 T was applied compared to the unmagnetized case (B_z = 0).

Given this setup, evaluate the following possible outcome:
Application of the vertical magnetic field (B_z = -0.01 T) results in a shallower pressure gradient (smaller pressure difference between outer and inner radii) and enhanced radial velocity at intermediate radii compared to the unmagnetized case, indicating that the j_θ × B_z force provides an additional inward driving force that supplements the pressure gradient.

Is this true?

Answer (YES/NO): NO